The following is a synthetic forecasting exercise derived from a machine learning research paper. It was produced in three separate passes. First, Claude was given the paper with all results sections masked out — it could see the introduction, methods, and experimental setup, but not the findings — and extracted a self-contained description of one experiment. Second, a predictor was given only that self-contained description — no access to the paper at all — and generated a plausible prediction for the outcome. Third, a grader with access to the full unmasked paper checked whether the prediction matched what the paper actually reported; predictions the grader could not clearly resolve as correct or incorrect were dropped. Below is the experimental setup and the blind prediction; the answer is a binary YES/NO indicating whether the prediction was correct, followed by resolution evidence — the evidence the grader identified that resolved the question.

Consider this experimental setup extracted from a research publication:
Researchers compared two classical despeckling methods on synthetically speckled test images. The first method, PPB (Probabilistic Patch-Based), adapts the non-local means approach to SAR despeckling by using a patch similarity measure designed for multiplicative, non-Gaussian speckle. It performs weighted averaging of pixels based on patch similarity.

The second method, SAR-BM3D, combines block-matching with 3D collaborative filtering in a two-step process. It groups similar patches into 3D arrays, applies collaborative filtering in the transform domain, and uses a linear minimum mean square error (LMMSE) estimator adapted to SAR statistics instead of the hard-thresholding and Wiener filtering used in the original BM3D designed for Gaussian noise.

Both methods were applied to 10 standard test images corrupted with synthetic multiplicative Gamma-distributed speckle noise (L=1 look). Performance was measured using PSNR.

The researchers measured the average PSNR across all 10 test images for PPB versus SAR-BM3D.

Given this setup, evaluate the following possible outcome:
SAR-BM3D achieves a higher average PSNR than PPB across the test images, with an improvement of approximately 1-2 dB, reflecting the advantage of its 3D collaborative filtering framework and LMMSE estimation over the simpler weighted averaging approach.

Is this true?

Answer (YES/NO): YES